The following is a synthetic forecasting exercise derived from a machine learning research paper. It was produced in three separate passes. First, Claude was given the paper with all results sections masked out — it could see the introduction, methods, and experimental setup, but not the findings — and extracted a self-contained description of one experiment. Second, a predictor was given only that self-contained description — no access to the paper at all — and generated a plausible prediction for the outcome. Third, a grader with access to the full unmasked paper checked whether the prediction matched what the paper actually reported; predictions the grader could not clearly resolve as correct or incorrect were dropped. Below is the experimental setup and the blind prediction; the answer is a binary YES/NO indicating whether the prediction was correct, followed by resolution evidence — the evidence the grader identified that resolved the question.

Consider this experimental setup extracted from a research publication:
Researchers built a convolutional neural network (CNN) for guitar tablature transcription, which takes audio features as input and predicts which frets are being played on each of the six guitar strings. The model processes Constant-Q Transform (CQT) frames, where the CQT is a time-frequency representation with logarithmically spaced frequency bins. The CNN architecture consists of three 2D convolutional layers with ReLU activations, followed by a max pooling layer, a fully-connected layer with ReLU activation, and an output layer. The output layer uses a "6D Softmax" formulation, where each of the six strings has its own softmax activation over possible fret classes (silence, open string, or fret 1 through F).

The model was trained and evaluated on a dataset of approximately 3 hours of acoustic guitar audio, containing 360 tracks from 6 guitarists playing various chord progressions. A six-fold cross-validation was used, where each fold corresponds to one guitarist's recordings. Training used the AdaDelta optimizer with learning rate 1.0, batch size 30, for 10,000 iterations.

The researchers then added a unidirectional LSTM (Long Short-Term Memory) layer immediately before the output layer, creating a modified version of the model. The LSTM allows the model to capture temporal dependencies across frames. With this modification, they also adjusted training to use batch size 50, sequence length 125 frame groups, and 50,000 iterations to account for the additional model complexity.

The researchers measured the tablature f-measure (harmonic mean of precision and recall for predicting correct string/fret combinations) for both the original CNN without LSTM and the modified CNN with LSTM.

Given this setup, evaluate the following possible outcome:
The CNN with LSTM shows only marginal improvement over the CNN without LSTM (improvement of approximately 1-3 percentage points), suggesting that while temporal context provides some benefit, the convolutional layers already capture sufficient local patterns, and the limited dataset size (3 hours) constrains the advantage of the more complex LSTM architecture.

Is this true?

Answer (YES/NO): NO